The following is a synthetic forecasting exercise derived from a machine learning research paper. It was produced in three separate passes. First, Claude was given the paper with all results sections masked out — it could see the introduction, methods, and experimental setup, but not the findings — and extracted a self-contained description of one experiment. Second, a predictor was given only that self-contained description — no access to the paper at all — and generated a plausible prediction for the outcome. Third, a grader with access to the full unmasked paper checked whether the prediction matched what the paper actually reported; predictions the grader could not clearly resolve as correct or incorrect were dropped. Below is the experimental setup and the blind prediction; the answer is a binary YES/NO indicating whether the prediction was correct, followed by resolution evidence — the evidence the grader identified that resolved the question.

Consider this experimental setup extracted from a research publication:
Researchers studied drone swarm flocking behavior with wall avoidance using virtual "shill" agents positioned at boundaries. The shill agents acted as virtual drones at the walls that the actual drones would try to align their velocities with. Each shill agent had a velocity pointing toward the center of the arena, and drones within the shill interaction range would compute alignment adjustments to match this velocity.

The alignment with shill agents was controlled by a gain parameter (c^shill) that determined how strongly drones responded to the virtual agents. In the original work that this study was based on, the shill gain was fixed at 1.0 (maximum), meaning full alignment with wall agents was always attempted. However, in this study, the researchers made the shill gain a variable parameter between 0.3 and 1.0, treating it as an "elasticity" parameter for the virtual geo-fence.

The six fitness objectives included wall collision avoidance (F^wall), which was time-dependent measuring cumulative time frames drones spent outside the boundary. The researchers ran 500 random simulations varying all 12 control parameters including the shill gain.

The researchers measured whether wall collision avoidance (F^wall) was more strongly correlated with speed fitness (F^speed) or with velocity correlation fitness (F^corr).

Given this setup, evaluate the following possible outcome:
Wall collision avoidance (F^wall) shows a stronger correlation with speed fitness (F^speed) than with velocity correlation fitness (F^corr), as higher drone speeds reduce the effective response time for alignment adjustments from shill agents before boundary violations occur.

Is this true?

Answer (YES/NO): YES